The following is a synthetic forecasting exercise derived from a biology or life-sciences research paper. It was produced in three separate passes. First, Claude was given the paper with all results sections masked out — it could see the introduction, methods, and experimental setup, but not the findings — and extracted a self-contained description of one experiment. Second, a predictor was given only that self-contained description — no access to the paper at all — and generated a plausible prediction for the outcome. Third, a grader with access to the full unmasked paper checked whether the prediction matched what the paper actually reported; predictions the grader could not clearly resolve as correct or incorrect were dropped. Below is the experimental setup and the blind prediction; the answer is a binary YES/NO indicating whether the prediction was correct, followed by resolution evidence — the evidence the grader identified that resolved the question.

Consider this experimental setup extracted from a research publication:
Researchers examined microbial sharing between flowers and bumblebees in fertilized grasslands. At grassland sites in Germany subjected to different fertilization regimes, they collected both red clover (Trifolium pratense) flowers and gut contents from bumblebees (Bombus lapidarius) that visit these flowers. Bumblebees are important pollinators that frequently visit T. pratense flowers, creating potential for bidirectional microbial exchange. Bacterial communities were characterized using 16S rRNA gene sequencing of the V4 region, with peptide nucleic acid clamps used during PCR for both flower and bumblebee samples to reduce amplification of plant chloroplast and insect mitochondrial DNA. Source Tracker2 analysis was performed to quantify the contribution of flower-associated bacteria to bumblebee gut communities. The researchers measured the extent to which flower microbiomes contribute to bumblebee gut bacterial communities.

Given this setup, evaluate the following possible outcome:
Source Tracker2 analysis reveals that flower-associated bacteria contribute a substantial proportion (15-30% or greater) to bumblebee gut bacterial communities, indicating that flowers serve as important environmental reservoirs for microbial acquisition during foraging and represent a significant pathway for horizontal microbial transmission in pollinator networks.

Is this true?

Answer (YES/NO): NO